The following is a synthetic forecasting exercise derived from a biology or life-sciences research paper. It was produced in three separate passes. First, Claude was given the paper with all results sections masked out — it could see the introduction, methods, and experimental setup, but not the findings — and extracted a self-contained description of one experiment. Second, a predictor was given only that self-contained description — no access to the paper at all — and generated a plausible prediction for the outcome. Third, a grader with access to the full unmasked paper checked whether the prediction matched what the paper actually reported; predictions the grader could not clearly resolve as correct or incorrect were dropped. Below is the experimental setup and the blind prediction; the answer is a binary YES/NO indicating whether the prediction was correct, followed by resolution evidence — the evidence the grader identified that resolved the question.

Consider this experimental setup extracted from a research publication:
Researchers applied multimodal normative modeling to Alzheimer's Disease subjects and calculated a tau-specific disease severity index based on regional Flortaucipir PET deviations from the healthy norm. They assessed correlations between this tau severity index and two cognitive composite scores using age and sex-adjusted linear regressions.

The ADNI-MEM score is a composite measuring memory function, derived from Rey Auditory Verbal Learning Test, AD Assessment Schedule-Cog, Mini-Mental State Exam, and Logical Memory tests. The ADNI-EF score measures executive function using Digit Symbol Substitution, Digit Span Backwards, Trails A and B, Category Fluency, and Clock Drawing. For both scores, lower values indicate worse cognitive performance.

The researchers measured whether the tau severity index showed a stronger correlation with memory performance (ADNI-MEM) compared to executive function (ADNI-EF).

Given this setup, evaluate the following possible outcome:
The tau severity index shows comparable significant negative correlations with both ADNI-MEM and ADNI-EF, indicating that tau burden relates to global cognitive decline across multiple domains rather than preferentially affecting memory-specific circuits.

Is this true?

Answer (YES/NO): NO